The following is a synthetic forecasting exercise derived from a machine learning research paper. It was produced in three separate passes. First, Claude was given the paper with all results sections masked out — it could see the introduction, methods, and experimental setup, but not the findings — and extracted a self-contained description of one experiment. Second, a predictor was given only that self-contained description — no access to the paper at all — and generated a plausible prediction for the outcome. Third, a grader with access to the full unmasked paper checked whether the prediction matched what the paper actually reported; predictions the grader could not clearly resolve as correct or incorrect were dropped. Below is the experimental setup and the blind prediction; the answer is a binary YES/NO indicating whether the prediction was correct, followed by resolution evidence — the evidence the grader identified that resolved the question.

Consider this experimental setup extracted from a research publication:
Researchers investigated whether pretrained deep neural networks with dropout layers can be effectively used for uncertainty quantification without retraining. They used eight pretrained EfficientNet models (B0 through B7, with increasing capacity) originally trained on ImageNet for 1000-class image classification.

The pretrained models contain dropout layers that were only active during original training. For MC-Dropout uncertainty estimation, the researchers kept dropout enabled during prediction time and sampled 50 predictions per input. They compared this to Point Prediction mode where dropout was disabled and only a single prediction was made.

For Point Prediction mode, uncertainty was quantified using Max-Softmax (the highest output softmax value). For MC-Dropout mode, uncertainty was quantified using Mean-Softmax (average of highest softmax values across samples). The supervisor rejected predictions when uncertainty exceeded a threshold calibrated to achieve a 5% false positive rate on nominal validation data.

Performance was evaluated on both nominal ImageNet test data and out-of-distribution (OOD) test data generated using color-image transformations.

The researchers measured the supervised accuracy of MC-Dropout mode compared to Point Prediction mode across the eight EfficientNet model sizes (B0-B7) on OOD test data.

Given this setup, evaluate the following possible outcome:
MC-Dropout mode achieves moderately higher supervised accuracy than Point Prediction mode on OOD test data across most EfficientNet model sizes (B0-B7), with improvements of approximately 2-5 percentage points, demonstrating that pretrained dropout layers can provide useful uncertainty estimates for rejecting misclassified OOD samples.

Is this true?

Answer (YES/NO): NO